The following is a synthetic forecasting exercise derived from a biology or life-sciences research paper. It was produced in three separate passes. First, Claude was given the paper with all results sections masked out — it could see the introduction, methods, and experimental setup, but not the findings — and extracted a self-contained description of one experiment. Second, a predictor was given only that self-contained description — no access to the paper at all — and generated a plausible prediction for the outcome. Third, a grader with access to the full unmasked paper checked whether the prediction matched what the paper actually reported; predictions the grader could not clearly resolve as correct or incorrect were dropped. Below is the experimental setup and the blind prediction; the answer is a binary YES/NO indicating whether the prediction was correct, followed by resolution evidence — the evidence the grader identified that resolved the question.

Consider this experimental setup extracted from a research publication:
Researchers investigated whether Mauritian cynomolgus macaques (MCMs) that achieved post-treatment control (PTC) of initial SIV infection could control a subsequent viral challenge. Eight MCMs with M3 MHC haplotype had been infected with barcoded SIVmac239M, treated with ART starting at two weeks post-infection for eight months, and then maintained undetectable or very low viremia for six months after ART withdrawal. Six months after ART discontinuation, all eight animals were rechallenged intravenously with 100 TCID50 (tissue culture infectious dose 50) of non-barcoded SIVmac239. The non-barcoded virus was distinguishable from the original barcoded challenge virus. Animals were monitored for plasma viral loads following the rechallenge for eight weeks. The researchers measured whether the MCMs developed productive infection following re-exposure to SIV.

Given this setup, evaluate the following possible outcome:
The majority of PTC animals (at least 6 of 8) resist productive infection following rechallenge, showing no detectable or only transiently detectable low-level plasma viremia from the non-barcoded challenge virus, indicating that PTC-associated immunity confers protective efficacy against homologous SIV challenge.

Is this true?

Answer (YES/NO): YES